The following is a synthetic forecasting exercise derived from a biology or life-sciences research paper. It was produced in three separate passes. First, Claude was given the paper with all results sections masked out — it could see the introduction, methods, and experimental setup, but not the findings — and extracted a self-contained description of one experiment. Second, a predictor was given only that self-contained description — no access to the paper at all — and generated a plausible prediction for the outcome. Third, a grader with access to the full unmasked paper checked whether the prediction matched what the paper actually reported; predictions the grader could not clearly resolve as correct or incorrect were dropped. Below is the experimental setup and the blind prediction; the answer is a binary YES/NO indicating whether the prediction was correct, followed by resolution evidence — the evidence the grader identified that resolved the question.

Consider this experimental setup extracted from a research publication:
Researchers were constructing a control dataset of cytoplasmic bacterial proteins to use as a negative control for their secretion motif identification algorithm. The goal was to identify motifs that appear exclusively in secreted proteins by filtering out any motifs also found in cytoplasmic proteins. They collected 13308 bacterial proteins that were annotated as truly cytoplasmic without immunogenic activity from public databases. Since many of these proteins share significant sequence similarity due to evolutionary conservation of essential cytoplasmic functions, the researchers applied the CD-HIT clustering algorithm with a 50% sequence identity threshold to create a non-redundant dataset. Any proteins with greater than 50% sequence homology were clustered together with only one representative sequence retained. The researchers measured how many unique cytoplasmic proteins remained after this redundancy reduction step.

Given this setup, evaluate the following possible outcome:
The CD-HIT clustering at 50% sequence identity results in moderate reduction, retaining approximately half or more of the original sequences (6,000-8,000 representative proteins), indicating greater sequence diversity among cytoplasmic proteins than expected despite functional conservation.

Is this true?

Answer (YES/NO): NO